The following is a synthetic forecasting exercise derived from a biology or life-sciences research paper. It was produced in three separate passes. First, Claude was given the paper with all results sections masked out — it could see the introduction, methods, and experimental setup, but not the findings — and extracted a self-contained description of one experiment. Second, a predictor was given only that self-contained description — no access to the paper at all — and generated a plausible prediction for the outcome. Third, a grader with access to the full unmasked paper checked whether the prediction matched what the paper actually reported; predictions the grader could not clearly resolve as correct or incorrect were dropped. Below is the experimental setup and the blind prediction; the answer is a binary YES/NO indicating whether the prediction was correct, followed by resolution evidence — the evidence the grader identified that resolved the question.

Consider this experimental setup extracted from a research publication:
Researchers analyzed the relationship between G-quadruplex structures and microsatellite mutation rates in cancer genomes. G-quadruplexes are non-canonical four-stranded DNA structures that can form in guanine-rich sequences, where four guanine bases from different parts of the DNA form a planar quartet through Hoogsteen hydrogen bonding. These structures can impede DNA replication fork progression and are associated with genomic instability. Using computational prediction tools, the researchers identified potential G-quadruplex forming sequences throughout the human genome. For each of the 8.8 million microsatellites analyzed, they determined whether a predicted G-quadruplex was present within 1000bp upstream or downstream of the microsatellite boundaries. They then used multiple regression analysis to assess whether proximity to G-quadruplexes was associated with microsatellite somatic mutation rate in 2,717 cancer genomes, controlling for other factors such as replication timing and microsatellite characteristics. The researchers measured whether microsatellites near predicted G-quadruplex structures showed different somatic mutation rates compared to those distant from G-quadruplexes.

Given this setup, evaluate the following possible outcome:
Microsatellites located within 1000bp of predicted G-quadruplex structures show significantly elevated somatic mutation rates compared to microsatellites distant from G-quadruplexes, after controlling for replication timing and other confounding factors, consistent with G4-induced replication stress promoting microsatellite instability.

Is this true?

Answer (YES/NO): NO